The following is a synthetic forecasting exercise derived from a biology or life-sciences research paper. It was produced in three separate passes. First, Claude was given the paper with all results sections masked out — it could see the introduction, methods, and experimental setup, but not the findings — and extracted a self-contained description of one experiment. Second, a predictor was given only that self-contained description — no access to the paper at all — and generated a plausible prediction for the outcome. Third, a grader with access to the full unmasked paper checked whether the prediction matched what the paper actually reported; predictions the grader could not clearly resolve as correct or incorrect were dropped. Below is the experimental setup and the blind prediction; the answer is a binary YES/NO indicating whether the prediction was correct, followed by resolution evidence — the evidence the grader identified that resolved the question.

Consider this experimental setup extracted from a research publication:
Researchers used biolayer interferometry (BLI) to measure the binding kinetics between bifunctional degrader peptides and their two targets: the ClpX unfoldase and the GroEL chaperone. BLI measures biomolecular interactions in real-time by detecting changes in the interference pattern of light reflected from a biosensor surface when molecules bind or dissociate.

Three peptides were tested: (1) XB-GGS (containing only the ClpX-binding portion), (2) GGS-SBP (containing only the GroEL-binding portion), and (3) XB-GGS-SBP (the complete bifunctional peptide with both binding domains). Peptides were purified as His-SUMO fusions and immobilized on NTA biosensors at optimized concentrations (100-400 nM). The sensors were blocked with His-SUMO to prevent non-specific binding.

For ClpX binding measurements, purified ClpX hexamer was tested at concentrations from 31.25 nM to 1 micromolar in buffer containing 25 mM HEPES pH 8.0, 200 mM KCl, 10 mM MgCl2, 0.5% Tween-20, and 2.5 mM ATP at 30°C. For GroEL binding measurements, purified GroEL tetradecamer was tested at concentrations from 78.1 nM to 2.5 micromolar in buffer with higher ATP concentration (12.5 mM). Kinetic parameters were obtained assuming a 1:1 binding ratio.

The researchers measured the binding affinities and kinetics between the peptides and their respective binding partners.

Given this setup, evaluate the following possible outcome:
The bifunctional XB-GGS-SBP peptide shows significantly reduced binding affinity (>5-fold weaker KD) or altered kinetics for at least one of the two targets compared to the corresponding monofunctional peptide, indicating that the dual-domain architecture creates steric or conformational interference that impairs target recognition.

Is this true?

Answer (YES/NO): NO